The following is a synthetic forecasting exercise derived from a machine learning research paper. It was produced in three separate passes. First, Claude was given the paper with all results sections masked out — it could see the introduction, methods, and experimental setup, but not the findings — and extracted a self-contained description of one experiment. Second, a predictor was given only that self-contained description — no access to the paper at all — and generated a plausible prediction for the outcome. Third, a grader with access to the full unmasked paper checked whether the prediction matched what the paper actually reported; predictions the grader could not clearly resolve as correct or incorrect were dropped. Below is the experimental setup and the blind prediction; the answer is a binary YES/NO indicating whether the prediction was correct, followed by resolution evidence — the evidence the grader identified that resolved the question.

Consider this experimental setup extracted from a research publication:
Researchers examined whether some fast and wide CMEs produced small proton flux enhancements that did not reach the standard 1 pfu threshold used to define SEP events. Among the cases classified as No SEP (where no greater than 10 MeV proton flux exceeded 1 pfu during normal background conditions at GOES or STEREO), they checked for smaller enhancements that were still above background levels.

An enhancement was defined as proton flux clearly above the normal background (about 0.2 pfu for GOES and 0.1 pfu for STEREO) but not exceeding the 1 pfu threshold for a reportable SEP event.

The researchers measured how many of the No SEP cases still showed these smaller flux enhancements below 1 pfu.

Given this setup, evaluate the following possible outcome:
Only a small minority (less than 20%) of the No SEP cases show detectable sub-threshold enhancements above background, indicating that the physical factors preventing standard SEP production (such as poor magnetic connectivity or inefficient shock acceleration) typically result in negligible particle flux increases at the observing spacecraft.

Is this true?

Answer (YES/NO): YES